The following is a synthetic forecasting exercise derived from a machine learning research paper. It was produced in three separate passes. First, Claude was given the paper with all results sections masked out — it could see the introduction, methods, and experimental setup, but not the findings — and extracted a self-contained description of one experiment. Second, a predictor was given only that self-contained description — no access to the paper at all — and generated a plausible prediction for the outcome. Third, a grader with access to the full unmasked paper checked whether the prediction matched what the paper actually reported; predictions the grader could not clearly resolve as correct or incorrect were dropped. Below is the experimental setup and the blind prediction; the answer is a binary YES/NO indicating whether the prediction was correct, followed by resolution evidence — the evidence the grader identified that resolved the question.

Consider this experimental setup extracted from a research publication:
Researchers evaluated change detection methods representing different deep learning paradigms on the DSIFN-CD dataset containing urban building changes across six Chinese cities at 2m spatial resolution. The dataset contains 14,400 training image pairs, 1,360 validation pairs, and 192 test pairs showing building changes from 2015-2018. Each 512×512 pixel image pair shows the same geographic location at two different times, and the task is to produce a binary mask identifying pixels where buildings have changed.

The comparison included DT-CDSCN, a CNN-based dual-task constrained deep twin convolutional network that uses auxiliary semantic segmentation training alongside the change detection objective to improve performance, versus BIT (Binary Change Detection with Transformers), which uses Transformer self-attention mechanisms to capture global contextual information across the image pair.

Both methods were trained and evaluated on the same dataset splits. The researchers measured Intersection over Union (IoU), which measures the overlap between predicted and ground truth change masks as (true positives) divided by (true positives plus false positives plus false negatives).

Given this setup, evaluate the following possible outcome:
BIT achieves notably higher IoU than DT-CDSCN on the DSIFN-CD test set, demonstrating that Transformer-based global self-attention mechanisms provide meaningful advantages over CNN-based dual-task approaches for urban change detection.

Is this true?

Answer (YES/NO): NO